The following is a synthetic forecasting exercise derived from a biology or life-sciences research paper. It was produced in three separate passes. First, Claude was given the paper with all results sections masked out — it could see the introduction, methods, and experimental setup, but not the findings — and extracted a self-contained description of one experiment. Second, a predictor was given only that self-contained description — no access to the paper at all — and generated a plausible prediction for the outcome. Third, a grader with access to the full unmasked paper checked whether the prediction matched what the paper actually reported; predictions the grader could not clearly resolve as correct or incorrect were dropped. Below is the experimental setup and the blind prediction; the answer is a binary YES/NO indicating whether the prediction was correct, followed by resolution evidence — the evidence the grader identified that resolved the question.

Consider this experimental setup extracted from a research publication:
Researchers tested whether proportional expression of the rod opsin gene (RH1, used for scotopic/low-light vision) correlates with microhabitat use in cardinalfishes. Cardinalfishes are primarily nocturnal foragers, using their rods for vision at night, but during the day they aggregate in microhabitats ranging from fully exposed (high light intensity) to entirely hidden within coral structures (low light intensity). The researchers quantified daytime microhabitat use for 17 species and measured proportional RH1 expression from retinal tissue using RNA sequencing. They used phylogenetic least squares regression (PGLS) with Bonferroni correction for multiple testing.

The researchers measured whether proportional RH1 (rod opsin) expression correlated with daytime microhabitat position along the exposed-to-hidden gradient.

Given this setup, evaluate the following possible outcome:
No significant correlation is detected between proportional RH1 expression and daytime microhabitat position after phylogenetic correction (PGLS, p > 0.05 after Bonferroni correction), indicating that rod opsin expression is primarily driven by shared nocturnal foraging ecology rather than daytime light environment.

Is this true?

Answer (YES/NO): NO